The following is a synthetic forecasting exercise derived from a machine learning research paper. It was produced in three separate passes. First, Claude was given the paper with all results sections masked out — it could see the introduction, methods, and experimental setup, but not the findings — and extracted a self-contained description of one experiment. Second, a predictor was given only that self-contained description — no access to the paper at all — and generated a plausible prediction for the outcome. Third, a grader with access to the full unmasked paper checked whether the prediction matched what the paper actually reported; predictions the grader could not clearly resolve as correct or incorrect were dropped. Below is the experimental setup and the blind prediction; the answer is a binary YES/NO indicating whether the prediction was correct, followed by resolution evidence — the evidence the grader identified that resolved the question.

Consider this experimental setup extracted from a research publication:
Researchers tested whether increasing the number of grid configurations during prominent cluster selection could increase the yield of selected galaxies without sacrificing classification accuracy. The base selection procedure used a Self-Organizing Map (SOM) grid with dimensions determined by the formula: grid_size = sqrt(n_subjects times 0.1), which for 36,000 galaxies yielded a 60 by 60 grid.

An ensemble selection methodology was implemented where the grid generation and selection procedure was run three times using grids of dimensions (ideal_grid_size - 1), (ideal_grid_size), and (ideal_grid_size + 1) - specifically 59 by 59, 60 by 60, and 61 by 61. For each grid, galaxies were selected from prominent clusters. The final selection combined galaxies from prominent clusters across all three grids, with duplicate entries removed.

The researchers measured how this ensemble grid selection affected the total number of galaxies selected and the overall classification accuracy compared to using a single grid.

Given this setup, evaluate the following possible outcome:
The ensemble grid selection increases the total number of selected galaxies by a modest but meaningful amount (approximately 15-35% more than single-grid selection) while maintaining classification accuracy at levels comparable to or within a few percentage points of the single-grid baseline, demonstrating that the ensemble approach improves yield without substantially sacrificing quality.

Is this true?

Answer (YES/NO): YES